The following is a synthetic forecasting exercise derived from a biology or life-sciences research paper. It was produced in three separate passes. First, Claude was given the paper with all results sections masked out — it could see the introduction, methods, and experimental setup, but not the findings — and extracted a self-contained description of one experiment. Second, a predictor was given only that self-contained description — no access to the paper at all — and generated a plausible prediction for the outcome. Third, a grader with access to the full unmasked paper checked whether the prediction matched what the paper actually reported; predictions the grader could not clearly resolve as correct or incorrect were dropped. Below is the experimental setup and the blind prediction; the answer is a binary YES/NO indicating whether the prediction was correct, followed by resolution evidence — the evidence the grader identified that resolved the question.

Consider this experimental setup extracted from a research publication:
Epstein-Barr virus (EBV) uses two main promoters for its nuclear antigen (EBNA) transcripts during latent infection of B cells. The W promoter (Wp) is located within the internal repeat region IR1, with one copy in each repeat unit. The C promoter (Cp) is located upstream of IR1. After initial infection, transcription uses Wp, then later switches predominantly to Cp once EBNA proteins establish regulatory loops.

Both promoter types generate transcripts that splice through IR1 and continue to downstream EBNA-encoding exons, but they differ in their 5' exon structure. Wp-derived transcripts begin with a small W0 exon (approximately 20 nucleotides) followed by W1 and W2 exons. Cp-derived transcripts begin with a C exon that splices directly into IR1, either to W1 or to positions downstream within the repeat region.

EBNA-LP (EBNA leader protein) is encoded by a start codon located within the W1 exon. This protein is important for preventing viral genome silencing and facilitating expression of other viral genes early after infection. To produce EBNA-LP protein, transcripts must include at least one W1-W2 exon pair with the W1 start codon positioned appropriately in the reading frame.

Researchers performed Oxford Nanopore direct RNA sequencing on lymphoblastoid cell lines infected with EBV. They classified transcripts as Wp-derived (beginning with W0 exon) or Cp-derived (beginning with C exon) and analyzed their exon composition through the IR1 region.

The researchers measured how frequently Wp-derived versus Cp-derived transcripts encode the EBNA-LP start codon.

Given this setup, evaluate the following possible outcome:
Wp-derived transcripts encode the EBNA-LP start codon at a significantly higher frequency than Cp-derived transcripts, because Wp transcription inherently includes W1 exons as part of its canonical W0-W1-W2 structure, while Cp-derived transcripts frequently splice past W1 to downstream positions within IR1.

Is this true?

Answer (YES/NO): YES